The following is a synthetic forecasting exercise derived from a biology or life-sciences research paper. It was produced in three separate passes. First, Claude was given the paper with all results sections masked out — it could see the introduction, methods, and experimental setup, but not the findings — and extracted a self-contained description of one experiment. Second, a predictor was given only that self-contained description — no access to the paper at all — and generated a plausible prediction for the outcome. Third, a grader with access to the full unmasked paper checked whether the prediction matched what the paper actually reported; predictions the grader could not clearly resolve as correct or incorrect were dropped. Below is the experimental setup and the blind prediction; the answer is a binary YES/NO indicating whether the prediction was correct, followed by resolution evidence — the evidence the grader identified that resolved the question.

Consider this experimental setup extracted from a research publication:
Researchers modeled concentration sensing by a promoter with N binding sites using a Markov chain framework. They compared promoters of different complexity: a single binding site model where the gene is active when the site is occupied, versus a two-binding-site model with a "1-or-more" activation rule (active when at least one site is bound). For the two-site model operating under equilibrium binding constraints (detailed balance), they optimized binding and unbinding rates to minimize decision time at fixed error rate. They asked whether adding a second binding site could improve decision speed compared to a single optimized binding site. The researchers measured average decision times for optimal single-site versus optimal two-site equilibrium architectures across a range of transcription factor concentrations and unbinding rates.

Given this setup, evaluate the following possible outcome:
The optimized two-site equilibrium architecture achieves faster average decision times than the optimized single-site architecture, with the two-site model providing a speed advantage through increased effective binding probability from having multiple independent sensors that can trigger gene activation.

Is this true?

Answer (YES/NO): NO